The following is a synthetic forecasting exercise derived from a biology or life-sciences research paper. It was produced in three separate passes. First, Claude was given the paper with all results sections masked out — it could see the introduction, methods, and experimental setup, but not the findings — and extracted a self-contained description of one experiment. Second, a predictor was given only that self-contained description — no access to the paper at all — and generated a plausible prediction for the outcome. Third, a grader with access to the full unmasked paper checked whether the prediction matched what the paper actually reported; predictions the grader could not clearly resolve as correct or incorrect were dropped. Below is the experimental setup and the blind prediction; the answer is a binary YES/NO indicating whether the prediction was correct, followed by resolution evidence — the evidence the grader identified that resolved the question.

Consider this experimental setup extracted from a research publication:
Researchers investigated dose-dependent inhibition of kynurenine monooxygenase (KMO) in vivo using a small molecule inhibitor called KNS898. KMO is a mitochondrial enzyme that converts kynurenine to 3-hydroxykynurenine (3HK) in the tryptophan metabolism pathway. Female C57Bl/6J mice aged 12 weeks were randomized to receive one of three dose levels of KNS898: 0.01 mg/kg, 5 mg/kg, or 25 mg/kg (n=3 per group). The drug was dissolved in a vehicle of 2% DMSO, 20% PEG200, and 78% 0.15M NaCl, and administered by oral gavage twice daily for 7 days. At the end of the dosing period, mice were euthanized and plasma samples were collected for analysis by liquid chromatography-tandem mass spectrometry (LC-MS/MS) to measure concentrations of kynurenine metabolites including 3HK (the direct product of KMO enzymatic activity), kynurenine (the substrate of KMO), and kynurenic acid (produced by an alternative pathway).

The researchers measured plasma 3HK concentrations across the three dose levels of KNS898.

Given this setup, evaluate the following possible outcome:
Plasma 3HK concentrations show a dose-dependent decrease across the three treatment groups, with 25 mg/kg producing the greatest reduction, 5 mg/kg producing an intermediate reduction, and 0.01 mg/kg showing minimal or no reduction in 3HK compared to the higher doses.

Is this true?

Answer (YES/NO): YES